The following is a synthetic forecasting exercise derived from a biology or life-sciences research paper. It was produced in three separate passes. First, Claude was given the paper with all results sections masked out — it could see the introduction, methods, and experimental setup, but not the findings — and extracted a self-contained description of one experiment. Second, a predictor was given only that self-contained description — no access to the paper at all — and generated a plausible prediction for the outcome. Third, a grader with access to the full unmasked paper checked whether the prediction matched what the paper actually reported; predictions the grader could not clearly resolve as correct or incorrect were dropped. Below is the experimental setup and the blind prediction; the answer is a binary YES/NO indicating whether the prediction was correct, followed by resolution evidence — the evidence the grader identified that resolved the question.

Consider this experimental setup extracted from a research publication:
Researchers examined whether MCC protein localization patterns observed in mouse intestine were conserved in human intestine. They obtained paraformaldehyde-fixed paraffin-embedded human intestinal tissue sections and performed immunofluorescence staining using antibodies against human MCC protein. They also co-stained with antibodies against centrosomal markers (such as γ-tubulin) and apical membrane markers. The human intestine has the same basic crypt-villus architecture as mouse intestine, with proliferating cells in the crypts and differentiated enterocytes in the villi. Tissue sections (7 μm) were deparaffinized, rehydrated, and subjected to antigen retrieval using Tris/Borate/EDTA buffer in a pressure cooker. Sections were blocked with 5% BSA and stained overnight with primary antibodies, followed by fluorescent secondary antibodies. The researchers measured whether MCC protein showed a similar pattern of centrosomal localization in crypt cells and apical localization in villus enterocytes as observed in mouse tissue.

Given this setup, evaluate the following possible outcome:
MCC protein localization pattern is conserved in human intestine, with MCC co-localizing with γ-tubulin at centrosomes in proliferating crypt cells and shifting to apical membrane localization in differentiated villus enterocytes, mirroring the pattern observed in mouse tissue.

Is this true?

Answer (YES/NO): NO